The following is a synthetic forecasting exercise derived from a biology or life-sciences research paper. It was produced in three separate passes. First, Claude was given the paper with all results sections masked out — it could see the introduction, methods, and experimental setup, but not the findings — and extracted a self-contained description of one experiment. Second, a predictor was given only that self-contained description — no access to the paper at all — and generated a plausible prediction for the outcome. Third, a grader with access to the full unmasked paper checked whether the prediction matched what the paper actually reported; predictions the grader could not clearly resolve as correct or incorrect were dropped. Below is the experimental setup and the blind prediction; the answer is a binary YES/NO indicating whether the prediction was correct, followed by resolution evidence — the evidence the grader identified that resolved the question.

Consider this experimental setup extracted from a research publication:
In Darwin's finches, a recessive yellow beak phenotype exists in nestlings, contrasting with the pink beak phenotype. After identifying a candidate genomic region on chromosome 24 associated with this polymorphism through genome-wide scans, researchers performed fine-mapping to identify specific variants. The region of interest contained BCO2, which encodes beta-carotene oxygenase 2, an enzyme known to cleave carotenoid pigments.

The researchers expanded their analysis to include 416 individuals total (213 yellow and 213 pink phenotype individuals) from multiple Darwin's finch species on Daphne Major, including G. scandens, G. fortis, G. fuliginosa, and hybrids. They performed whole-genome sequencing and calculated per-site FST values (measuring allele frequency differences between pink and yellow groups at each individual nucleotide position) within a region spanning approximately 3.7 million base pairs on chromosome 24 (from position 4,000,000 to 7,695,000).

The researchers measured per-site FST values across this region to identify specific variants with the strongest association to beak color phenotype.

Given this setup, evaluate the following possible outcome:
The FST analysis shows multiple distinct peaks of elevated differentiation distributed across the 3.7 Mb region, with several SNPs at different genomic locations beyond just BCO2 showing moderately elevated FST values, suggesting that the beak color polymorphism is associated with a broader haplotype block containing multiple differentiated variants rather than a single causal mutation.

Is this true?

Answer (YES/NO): NO